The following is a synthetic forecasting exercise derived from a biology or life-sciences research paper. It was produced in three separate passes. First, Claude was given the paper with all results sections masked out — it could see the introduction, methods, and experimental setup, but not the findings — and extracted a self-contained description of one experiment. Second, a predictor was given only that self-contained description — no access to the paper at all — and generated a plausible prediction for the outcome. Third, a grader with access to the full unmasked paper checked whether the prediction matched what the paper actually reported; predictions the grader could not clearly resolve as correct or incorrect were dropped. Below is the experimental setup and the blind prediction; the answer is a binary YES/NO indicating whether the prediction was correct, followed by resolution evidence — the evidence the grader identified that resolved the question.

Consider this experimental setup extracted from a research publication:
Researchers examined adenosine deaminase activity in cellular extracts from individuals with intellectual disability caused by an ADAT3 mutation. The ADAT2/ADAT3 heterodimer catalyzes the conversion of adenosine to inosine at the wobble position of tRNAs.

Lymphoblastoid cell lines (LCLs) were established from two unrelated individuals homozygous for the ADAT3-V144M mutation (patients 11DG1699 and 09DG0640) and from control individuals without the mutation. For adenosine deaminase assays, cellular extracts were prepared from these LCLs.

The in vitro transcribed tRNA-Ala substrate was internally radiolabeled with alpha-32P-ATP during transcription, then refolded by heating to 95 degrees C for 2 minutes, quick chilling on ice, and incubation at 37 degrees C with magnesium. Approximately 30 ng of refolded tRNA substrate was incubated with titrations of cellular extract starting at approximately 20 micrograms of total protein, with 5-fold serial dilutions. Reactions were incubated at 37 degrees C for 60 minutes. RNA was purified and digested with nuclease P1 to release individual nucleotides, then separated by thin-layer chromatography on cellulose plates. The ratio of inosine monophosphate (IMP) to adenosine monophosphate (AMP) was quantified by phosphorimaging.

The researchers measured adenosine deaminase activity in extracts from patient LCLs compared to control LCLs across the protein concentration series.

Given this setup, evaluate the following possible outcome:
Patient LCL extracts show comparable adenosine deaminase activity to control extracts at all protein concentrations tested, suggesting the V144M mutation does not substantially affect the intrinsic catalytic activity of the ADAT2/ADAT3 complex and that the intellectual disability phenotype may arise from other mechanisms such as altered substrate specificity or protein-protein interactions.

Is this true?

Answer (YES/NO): NO